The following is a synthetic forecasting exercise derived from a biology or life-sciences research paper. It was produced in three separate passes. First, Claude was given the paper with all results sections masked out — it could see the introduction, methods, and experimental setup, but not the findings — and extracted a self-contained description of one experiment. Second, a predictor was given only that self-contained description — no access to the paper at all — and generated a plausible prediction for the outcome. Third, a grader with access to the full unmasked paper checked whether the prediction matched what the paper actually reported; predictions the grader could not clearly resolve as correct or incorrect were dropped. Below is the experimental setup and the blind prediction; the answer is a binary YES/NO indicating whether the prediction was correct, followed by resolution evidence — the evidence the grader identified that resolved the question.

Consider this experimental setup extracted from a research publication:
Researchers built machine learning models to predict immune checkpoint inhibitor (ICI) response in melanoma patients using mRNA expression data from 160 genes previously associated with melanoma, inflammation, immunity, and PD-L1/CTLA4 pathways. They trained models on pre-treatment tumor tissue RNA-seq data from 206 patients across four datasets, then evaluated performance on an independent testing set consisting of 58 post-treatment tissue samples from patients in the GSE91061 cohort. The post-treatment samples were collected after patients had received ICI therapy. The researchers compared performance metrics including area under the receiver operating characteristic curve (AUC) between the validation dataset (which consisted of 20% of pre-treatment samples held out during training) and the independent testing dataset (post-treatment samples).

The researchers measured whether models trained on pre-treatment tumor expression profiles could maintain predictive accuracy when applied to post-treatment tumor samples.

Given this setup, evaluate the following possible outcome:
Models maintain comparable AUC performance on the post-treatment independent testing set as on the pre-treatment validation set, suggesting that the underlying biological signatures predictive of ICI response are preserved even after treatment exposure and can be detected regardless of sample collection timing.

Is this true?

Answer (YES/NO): NO